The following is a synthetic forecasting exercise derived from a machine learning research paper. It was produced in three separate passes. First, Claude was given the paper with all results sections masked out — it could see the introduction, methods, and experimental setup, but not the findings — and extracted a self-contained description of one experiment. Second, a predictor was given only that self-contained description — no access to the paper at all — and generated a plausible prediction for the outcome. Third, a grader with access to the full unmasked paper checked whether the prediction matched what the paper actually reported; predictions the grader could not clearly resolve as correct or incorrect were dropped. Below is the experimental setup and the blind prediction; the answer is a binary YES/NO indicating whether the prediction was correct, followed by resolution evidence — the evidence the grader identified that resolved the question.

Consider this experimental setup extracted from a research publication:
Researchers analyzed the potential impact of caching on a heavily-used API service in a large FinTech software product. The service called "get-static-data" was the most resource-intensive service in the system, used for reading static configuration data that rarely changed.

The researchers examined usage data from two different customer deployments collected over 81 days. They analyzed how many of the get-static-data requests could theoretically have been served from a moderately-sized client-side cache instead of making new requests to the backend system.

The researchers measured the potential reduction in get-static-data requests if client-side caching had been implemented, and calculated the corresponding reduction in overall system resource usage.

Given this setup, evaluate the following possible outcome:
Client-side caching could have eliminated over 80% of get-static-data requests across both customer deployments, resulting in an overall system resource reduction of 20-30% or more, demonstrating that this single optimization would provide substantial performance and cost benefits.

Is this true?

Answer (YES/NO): NO